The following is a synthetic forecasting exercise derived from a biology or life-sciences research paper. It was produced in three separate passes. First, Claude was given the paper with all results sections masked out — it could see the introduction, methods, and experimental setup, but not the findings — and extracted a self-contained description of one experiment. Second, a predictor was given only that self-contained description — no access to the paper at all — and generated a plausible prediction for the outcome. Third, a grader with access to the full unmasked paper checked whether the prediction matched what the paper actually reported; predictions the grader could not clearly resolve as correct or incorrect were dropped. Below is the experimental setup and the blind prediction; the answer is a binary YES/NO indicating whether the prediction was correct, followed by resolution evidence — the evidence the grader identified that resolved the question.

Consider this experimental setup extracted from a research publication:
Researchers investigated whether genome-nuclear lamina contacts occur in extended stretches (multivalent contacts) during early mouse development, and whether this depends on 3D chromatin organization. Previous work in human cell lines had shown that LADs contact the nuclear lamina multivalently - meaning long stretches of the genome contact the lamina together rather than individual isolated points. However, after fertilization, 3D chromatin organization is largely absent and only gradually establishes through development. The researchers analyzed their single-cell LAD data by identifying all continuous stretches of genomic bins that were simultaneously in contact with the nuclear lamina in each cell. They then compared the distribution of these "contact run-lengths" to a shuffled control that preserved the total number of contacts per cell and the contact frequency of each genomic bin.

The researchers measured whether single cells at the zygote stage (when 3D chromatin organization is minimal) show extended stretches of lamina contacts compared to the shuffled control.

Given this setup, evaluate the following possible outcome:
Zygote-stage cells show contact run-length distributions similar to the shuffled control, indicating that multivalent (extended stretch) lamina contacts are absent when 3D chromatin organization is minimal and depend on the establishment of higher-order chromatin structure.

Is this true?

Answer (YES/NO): NO